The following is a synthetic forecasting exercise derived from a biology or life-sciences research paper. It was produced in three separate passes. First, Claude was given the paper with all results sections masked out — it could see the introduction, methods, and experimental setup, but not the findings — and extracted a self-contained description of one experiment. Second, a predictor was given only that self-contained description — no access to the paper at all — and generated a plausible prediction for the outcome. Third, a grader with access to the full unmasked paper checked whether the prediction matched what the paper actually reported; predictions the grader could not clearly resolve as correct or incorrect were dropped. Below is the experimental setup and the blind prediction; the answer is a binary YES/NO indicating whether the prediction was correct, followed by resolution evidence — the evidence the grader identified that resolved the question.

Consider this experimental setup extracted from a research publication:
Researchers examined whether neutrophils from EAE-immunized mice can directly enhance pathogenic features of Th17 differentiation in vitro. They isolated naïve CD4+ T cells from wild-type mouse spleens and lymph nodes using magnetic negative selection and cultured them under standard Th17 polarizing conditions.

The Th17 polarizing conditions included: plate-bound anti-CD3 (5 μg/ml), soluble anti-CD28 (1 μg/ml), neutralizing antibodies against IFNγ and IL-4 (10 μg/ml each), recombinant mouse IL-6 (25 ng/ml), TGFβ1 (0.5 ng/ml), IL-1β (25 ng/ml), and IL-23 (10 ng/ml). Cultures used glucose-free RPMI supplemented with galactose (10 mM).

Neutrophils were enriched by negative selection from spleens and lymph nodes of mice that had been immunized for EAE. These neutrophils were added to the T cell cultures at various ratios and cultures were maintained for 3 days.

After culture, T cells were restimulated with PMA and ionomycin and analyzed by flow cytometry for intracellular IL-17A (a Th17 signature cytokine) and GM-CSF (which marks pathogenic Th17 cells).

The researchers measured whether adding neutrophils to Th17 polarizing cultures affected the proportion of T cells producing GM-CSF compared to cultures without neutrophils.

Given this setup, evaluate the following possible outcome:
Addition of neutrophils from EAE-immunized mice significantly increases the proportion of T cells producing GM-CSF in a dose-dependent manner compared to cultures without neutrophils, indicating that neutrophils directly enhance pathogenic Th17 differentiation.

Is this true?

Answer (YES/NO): YES